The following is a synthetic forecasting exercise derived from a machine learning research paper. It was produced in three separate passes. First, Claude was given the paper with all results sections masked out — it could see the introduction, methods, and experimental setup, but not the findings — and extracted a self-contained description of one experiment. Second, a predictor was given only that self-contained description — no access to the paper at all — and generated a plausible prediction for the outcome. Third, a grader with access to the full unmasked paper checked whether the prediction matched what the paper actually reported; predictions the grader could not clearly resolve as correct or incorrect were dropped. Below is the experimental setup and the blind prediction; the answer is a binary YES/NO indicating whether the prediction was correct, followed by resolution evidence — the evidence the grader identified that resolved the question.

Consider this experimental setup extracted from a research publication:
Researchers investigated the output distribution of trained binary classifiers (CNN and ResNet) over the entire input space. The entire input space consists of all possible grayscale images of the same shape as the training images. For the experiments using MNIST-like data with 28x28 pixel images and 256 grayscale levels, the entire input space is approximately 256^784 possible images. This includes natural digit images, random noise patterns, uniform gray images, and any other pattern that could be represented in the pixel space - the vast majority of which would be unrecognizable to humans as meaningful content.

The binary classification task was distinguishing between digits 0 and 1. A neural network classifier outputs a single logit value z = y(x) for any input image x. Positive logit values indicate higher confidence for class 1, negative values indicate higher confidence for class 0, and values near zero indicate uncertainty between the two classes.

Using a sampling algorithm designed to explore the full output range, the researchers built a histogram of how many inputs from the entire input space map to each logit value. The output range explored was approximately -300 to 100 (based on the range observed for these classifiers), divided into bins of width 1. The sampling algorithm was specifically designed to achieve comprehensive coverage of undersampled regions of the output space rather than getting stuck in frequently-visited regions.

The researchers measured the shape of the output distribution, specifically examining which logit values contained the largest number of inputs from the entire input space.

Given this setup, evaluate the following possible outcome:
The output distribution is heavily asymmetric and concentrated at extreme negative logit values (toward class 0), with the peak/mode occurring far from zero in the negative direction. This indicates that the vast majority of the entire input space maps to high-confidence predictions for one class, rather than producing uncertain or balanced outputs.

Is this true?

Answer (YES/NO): YES